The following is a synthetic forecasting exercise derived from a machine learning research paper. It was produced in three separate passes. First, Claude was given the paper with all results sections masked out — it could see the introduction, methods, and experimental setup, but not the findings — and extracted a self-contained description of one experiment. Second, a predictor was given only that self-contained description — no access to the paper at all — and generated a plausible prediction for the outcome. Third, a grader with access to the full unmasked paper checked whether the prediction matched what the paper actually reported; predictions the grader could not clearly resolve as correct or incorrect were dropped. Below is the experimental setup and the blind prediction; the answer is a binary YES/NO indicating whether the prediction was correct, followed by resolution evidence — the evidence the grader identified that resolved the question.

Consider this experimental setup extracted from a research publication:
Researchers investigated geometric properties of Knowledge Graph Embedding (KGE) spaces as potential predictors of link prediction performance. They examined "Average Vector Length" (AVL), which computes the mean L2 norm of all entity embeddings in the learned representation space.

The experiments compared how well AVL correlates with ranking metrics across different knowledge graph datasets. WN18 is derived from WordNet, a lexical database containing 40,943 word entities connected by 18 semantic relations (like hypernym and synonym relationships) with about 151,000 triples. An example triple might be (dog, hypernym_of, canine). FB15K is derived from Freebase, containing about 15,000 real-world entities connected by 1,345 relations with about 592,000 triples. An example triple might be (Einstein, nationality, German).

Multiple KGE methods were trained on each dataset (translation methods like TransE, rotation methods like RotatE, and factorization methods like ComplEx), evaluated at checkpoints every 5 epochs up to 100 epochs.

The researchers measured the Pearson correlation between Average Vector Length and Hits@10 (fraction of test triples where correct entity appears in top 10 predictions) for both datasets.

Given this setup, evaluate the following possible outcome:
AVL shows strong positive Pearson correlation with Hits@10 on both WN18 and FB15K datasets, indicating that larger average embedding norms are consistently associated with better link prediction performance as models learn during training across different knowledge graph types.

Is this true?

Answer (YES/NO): NO